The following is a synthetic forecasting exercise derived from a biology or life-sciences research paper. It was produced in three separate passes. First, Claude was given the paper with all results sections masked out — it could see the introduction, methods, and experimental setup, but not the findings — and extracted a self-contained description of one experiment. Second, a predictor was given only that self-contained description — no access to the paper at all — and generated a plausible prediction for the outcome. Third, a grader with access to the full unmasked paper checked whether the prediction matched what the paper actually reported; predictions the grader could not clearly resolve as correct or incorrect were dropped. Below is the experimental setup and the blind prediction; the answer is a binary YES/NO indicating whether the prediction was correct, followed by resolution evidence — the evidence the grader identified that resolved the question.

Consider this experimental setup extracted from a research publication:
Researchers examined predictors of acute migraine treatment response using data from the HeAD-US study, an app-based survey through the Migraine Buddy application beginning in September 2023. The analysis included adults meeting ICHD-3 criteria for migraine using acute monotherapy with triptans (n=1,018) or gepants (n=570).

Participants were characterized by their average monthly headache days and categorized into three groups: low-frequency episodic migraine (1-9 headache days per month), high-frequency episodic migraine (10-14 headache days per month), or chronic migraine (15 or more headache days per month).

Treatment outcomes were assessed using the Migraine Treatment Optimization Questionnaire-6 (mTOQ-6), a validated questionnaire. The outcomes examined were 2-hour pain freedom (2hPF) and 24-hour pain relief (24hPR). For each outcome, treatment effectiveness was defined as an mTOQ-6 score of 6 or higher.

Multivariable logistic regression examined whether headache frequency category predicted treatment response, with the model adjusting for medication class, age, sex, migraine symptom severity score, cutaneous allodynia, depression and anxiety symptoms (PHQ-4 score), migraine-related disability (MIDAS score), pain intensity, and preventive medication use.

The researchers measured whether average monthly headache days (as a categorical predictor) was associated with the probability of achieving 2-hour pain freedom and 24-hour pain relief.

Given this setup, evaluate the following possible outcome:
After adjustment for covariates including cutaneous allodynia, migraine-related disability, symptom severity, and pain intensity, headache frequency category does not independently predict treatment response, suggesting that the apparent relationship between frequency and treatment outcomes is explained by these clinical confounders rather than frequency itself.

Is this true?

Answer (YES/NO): NO